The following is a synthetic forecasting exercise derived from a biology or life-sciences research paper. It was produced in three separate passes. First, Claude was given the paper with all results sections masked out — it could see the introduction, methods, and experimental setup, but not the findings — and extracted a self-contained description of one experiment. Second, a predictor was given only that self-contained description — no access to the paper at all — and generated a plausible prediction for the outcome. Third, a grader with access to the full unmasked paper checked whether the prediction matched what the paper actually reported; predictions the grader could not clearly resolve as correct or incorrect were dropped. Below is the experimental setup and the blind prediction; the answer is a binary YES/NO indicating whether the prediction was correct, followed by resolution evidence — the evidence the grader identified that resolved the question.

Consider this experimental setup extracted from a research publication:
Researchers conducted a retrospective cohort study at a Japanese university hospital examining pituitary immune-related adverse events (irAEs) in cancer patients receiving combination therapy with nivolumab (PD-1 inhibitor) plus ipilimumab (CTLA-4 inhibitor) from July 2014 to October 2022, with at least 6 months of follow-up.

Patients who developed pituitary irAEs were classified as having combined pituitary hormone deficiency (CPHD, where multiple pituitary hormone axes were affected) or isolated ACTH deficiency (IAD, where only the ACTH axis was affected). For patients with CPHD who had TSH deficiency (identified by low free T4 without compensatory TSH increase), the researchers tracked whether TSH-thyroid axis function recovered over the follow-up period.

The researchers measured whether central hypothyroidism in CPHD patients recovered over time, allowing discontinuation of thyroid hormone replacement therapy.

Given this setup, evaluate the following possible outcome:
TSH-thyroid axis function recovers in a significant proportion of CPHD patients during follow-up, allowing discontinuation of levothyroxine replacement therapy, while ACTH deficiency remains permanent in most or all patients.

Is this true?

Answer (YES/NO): YES